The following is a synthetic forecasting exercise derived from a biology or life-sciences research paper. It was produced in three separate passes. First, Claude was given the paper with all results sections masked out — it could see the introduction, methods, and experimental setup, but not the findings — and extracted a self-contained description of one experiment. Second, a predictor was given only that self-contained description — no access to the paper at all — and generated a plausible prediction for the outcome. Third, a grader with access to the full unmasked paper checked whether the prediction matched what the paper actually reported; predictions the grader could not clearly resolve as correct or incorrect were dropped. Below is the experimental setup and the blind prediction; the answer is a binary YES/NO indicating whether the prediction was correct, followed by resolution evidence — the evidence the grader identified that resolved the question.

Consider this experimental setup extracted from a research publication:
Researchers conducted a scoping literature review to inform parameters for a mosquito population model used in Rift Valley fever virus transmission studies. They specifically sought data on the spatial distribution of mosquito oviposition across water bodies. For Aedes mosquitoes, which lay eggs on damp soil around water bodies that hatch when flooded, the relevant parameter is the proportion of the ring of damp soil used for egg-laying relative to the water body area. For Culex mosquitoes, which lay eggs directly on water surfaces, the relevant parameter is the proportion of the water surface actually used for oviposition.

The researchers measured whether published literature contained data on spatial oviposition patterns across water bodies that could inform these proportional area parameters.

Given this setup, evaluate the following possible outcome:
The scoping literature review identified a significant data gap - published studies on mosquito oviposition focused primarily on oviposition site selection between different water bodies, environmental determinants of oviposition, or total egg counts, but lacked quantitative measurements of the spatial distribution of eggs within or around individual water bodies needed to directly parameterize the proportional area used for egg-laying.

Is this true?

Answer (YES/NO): YES